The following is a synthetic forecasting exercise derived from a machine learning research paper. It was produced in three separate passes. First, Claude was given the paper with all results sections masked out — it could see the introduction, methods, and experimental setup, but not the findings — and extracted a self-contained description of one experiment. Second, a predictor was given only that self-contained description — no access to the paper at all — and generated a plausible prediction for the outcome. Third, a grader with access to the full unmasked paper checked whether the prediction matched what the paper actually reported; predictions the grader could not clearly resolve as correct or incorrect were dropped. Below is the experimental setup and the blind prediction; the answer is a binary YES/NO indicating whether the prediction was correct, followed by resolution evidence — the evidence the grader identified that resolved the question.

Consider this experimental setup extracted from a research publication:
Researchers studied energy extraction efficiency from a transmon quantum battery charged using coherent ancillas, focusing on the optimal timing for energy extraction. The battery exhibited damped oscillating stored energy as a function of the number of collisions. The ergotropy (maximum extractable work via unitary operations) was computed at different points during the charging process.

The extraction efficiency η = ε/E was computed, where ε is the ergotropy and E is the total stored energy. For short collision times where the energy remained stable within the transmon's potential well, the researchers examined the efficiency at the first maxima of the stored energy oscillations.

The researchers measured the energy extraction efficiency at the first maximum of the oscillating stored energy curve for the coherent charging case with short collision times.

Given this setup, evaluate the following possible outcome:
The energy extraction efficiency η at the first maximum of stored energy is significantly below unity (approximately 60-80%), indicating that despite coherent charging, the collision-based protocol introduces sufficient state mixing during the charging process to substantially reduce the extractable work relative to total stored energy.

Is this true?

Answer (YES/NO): NO